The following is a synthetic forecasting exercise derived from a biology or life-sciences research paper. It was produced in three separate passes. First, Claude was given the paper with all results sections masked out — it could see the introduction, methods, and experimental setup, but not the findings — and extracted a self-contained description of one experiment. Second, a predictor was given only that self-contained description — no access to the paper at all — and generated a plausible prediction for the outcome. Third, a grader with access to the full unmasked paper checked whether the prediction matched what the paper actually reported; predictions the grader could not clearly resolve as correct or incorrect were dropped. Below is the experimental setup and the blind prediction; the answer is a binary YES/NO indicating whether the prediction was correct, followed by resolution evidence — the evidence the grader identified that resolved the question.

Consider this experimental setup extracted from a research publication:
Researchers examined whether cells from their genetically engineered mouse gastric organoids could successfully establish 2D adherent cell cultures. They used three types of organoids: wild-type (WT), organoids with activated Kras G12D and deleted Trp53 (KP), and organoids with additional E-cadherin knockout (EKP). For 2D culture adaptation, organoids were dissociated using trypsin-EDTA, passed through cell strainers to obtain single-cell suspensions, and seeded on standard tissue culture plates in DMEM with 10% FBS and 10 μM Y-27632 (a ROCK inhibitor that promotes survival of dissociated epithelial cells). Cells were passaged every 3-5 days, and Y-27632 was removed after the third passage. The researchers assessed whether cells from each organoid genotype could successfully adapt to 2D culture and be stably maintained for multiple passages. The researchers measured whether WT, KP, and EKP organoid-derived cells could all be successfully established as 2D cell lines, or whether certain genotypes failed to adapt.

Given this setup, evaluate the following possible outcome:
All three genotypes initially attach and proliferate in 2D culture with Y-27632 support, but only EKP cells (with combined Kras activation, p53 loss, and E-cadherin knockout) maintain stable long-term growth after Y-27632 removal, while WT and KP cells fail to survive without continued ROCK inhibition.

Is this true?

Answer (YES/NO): NO